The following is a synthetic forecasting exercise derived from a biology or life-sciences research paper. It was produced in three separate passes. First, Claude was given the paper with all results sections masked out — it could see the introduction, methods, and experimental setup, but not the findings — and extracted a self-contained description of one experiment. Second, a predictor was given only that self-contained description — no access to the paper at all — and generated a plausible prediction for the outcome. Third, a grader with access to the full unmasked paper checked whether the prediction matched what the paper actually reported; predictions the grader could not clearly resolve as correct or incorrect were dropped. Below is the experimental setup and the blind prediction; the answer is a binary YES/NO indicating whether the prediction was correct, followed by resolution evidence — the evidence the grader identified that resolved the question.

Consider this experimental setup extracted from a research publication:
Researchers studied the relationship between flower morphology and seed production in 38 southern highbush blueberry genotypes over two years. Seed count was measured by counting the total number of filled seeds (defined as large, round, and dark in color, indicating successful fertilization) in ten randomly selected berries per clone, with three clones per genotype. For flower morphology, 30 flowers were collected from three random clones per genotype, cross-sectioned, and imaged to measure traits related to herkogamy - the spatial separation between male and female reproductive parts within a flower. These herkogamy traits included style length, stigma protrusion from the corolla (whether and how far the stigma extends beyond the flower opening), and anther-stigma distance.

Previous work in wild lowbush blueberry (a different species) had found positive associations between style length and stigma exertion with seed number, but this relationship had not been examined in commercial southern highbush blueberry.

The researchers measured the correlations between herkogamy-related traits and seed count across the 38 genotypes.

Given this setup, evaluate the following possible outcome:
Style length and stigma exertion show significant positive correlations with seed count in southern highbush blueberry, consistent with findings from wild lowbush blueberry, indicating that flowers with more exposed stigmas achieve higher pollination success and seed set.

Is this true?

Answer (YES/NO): NO